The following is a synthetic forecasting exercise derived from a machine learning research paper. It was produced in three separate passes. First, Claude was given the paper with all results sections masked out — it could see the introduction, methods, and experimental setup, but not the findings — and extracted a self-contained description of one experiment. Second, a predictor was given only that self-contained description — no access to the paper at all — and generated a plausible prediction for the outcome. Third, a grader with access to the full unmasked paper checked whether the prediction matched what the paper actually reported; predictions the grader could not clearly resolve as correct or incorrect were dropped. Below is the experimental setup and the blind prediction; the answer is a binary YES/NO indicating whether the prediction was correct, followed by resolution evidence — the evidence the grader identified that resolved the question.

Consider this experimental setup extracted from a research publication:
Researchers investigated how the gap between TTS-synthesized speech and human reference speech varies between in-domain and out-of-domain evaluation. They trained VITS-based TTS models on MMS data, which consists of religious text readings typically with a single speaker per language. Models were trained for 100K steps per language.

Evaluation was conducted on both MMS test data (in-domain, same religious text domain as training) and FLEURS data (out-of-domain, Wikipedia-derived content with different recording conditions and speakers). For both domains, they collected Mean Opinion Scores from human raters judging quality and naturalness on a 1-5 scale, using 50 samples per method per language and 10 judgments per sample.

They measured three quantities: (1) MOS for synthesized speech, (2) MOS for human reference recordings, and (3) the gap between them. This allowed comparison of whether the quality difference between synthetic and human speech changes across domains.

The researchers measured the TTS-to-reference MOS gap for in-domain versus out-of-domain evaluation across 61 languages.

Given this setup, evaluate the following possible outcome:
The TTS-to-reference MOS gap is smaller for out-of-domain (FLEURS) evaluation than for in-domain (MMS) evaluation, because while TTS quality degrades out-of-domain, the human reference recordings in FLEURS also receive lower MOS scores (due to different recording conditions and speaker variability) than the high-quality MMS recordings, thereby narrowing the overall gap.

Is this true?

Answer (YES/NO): NO